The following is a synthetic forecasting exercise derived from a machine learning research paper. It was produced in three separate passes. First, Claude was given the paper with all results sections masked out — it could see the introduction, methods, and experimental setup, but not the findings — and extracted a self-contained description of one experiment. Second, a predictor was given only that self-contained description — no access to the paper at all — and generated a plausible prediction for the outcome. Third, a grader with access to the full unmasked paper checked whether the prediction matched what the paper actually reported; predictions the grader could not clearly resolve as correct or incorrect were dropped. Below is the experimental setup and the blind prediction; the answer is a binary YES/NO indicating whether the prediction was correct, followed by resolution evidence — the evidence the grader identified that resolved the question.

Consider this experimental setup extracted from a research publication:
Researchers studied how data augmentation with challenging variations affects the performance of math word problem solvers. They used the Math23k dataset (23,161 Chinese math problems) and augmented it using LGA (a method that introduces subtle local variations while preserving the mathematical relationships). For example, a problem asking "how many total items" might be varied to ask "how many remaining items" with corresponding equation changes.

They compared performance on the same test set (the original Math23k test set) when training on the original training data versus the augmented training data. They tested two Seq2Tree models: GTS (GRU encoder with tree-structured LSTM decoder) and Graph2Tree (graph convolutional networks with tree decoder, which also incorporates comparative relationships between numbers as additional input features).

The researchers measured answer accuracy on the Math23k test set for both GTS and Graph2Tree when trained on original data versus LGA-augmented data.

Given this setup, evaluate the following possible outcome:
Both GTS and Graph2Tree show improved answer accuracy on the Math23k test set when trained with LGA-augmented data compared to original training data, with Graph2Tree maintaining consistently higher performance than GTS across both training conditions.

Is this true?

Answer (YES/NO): NO